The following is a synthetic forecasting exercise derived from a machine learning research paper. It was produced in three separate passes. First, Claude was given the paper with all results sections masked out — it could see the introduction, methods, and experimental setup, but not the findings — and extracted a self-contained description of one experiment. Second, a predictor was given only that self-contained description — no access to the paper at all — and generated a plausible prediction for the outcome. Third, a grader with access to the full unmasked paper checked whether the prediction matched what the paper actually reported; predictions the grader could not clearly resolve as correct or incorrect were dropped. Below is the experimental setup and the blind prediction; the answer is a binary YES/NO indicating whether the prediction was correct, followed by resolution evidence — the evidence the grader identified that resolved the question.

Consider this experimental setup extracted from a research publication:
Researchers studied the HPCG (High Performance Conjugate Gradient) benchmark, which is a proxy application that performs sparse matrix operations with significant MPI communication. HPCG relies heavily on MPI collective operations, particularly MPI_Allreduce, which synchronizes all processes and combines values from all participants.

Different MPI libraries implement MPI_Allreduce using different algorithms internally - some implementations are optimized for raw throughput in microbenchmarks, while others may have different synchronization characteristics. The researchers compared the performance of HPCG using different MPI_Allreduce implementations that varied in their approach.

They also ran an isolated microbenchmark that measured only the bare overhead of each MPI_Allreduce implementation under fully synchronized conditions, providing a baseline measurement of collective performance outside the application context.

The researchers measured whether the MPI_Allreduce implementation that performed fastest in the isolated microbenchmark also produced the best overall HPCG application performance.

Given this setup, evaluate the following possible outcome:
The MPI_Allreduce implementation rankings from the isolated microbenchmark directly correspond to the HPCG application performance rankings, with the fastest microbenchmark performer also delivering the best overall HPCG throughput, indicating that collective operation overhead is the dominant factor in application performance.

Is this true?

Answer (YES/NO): NO